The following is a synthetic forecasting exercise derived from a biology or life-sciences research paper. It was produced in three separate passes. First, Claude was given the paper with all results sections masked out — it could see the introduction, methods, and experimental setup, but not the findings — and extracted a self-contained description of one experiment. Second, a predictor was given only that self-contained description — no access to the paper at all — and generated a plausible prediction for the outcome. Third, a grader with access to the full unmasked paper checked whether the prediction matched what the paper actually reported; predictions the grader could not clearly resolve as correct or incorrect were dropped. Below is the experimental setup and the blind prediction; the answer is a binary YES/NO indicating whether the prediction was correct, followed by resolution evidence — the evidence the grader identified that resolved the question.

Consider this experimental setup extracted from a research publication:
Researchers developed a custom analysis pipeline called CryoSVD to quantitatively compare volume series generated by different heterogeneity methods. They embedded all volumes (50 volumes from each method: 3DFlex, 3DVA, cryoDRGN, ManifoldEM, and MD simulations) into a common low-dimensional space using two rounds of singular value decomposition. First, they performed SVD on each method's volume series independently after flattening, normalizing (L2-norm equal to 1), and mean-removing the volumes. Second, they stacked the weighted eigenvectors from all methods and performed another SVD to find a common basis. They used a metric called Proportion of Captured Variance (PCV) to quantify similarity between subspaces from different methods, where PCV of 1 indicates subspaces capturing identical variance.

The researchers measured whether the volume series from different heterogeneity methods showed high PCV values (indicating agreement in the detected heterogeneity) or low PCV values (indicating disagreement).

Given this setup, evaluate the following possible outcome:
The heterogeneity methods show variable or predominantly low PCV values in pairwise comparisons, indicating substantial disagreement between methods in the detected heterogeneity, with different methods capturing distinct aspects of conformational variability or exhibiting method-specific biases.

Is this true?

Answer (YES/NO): YES